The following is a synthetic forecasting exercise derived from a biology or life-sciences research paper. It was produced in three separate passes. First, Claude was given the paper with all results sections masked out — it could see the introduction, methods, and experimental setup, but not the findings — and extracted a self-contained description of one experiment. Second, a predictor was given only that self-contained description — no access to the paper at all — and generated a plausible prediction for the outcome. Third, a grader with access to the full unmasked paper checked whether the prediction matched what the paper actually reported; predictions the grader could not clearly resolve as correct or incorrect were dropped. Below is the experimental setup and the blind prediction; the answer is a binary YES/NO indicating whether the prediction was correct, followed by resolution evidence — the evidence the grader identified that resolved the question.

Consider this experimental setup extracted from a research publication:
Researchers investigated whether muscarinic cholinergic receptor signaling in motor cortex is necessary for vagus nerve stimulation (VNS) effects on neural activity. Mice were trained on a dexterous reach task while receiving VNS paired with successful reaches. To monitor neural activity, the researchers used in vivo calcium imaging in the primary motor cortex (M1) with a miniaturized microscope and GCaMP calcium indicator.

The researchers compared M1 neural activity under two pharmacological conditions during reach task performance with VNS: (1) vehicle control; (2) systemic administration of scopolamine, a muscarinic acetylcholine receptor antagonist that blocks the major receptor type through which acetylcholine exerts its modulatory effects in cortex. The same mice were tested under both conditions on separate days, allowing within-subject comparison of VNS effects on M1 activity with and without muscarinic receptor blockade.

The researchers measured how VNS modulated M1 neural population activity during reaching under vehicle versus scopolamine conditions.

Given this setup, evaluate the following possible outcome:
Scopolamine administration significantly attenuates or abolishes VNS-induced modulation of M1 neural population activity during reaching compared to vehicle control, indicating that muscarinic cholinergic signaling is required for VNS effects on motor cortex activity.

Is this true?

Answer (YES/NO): NO